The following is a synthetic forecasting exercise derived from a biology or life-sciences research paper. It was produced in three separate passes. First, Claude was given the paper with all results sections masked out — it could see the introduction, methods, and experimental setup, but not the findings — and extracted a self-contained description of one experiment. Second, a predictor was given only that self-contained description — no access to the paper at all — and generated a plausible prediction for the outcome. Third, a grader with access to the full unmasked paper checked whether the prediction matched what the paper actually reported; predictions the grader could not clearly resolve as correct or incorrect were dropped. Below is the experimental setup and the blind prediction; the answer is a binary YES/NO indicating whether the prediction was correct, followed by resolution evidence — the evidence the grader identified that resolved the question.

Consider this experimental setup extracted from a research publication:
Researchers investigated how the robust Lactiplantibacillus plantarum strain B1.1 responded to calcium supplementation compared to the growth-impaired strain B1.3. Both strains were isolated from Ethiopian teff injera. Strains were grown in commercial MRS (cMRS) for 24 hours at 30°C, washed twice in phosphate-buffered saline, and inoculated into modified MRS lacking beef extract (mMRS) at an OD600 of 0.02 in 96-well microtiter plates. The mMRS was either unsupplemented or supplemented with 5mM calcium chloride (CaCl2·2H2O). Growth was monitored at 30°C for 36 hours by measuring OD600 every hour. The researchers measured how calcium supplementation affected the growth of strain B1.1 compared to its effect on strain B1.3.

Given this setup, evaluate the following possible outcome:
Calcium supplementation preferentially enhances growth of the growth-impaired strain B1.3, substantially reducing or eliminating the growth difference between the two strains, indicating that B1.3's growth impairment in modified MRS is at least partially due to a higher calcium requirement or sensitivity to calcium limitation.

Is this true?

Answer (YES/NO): YES